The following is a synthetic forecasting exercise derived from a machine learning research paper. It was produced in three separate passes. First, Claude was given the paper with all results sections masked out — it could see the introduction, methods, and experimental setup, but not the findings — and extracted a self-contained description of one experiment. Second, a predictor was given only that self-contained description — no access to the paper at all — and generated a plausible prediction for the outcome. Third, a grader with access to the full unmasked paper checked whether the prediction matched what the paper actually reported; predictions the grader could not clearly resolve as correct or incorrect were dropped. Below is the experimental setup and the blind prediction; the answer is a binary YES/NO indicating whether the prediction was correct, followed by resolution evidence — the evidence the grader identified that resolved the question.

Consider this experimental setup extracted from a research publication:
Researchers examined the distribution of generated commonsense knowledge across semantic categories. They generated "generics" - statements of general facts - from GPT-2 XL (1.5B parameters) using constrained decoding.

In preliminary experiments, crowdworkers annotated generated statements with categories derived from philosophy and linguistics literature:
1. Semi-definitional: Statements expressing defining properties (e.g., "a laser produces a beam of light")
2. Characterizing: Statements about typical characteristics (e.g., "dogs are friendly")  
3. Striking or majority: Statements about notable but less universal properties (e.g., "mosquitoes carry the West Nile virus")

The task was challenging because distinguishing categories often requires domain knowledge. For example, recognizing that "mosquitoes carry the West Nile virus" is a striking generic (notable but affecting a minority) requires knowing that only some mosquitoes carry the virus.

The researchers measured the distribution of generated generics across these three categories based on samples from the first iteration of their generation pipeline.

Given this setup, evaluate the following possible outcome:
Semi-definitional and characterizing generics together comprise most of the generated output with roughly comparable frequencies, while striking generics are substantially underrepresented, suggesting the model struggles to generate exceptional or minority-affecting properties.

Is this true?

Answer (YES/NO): NO